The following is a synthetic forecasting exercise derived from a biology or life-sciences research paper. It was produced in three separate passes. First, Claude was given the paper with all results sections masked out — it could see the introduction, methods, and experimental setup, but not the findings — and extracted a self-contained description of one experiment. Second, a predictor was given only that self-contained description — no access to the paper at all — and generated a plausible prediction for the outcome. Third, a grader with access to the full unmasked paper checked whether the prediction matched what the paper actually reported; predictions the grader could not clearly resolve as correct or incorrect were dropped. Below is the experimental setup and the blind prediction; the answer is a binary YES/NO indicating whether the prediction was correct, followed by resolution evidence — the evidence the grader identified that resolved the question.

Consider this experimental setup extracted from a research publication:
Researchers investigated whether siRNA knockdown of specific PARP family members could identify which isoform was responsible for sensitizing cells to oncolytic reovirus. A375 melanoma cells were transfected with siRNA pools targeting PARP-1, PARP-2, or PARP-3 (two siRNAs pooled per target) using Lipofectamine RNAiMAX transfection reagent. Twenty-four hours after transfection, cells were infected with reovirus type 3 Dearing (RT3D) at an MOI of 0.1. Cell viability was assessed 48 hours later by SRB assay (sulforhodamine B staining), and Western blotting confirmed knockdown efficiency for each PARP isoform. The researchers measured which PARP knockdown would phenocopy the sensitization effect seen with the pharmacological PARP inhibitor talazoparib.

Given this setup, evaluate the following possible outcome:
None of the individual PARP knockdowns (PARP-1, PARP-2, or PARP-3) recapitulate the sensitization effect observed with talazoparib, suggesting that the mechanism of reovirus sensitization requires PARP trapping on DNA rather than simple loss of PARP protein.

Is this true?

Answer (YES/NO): NO